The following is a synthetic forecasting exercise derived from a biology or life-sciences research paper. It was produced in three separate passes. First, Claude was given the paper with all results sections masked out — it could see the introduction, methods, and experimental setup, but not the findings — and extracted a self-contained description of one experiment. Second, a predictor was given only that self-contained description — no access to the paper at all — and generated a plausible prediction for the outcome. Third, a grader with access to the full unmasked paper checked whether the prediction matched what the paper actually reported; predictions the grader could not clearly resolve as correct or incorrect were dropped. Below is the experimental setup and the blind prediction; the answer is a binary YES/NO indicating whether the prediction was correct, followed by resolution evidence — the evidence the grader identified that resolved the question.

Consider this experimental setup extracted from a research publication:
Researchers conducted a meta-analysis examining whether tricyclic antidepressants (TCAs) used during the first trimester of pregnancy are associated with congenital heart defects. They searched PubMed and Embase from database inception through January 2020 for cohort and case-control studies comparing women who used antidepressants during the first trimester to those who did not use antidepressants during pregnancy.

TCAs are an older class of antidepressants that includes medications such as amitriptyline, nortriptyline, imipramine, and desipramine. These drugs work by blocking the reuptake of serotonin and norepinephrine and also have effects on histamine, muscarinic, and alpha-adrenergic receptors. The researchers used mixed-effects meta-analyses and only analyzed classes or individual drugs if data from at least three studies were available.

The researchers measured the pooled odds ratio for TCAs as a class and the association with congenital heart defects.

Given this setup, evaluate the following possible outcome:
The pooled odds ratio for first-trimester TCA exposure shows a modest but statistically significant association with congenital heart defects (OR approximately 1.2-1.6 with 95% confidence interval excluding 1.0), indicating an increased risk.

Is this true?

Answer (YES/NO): NO